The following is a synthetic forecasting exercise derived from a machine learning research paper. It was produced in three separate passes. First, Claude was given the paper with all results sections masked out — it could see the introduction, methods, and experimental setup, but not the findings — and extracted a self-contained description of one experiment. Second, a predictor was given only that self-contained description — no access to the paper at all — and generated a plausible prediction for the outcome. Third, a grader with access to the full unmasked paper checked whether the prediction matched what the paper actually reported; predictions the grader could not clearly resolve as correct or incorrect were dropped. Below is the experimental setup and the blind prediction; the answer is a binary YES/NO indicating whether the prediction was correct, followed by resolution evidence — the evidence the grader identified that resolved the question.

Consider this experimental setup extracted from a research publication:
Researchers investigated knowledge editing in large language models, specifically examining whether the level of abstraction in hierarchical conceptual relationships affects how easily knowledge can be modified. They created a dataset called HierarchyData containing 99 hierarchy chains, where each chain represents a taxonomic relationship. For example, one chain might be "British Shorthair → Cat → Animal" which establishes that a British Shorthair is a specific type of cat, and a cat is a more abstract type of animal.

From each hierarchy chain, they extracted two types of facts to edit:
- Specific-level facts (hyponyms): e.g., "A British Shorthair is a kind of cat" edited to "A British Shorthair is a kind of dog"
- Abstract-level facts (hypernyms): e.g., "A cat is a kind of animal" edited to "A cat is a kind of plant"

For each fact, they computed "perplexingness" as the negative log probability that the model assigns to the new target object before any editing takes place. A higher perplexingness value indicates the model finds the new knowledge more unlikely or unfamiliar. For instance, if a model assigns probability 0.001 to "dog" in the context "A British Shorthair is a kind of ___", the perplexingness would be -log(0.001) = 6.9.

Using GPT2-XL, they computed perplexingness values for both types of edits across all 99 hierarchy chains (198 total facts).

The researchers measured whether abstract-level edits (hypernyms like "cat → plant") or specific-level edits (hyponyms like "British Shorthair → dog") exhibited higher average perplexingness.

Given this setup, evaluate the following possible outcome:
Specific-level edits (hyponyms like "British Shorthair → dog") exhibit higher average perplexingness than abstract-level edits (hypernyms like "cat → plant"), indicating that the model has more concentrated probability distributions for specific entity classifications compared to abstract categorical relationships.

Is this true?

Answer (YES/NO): NO